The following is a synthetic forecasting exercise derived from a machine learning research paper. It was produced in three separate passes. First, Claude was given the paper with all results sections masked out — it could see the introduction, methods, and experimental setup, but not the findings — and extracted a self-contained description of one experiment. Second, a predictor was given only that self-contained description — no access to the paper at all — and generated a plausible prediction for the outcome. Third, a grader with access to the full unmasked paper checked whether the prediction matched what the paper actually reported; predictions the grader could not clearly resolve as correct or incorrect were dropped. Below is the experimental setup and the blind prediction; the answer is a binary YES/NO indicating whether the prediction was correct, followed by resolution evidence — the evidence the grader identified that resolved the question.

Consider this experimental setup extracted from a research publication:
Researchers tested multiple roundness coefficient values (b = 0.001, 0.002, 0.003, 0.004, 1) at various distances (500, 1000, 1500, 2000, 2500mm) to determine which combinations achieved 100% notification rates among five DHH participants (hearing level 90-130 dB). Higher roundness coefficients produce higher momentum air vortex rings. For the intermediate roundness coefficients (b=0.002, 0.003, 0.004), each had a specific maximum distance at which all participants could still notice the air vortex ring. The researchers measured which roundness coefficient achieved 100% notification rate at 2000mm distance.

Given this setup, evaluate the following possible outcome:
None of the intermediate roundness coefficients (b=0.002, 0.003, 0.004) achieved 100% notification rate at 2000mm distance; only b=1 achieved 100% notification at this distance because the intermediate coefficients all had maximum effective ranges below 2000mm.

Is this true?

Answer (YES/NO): NO